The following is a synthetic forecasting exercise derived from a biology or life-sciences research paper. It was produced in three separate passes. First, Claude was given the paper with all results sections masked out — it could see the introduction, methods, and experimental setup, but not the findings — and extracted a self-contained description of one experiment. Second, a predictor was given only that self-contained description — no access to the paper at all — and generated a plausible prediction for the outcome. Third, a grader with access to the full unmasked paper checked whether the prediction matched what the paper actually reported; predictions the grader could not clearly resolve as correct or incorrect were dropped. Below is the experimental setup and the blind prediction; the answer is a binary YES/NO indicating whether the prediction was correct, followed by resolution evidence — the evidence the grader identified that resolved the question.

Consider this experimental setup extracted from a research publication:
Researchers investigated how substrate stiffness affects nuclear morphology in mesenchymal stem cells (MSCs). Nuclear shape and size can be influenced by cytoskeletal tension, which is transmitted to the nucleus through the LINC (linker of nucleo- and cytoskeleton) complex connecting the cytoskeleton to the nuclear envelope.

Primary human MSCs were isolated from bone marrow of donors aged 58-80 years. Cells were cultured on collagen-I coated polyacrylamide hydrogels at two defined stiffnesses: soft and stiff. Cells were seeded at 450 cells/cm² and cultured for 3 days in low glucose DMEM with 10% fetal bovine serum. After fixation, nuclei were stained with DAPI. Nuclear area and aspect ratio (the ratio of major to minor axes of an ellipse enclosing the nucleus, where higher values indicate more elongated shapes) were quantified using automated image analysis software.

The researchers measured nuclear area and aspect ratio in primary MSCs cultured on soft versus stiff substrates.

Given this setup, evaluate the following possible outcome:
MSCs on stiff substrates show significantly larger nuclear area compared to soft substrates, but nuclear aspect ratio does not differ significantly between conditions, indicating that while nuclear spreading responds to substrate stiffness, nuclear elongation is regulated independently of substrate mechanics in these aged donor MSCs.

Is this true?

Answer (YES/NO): NO